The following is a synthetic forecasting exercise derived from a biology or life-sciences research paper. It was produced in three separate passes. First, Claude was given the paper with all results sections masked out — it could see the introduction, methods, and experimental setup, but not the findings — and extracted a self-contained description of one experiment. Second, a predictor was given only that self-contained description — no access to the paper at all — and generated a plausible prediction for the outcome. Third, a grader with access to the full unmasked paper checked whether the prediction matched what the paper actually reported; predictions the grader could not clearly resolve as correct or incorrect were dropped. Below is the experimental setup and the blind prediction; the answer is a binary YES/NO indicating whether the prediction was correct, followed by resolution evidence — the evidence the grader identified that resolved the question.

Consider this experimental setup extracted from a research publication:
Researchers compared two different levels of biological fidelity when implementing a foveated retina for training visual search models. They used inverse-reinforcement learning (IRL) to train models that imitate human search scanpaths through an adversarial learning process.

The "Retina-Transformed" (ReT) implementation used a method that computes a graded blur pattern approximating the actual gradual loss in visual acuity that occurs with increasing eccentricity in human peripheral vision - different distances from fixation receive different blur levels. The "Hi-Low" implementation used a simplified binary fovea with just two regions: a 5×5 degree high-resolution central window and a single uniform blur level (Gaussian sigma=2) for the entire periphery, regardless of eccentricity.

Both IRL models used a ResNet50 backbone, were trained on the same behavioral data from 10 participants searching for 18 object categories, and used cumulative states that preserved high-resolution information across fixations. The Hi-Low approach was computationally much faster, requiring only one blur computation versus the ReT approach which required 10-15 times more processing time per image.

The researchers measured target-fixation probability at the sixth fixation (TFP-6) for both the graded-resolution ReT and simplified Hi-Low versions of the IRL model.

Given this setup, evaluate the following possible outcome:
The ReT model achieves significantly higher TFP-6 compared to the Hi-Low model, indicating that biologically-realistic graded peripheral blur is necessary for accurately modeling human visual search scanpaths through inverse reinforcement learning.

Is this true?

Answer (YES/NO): NO